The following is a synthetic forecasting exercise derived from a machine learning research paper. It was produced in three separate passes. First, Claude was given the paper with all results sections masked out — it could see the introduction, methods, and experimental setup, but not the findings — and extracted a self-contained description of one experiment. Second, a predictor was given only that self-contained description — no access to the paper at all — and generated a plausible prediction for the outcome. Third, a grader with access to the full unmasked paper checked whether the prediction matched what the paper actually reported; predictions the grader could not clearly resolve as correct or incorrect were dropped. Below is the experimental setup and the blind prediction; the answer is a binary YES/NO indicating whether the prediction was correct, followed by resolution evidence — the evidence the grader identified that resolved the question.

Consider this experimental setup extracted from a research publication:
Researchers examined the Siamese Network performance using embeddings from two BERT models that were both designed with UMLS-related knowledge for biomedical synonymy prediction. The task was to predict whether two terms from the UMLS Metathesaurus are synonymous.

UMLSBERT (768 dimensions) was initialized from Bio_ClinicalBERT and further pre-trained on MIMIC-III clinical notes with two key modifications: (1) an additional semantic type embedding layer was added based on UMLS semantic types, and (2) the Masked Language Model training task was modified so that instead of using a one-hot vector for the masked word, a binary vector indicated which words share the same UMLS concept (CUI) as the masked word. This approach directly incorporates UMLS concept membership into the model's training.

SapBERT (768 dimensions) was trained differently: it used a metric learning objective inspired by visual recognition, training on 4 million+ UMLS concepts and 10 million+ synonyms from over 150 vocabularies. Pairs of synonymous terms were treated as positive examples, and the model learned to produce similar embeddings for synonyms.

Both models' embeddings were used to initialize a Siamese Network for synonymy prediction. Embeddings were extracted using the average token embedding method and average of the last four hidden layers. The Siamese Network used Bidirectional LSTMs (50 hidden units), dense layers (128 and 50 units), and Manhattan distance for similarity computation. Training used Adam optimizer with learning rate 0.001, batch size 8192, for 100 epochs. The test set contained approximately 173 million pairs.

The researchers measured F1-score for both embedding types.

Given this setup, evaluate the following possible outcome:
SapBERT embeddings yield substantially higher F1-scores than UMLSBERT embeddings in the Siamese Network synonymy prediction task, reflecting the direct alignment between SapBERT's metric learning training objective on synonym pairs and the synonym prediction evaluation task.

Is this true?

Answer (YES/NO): YES